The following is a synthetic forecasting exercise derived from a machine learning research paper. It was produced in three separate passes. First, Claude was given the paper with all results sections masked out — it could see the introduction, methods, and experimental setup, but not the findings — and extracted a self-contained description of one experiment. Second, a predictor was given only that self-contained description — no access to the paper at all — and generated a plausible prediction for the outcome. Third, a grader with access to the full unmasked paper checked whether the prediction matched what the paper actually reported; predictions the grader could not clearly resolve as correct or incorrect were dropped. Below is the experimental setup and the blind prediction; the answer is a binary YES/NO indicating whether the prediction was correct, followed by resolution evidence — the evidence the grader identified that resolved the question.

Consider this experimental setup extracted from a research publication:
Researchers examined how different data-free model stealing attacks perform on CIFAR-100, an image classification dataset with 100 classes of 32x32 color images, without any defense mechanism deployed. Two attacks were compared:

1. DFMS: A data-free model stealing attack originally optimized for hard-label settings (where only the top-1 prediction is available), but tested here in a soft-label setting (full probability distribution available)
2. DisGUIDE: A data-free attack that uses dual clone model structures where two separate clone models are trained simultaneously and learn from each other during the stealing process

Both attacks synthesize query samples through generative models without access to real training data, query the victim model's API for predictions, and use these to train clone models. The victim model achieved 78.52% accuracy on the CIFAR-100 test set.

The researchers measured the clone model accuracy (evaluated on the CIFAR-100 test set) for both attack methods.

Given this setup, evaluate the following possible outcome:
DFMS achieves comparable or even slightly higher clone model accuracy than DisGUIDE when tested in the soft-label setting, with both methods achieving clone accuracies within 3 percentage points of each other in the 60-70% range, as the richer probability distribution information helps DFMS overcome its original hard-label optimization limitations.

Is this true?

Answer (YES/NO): NO